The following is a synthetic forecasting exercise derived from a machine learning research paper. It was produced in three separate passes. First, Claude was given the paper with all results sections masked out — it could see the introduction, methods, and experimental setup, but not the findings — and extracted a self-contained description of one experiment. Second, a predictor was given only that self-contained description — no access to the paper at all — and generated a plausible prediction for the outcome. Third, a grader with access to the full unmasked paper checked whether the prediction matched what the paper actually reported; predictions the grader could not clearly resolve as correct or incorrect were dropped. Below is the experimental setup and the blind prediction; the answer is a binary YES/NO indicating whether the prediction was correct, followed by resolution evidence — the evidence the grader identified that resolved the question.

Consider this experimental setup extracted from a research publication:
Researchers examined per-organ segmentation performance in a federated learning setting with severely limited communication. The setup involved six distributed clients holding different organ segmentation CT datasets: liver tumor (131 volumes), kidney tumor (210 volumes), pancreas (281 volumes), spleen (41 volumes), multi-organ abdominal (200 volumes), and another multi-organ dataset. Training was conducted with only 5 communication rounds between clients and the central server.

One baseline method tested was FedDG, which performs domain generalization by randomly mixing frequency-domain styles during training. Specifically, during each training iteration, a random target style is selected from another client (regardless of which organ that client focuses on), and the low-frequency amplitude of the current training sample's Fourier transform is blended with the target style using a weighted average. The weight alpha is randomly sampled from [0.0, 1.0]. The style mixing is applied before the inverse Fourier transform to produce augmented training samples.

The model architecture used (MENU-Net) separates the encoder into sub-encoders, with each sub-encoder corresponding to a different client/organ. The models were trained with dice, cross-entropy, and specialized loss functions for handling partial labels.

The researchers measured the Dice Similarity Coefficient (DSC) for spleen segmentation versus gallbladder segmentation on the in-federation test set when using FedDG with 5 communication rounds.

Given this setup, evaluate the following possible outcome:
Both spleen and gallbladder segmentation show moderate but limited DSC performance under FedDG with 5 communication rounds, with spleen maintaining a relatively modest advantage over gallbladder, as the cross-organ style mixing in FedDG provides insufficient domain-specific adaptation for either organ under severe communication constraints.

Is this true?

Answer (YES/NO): NO